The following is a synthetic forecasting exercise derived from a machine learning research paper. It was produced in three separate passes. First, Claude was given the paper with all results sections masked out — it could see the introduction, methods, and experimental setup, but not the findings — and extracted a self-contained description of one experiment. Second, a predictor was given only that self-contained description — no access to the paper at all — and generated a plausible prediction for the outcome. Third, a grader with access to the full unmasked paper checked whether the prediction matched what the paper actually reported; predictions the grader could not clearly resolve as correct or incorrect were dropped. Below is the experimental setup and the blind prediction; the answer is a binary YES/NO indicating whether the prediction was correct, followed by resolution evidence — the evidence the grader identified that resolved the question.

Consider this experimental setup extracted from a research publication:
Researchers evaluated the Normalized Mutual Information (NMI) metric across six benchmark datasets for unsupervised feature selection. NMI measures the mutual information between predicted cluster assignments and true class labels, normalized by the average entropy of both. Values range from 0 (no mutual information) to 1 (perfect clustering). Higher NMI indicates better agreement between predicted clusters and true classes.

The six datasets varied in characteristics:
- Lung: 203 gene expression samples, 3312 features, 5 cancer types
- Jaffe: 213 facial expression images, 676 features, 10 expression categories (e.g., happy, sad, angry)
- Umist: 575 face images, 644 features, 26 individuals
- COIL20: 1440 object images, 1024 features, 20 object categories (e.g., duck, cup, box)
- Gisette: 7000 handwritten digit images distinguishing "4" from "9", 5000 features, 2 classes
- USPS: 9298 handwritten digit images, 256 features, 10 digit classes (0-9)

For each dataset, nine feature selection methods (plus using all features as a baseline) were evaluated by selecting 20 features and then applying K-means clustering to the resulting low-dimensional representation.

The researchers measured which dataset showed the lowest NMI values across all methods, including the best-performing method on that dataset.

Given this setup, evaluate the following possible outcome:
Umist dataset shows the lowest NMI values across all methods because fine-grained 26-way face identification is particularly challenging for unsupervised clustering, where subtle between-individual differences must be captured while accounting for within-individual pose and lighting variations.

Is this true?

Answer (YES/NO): NO